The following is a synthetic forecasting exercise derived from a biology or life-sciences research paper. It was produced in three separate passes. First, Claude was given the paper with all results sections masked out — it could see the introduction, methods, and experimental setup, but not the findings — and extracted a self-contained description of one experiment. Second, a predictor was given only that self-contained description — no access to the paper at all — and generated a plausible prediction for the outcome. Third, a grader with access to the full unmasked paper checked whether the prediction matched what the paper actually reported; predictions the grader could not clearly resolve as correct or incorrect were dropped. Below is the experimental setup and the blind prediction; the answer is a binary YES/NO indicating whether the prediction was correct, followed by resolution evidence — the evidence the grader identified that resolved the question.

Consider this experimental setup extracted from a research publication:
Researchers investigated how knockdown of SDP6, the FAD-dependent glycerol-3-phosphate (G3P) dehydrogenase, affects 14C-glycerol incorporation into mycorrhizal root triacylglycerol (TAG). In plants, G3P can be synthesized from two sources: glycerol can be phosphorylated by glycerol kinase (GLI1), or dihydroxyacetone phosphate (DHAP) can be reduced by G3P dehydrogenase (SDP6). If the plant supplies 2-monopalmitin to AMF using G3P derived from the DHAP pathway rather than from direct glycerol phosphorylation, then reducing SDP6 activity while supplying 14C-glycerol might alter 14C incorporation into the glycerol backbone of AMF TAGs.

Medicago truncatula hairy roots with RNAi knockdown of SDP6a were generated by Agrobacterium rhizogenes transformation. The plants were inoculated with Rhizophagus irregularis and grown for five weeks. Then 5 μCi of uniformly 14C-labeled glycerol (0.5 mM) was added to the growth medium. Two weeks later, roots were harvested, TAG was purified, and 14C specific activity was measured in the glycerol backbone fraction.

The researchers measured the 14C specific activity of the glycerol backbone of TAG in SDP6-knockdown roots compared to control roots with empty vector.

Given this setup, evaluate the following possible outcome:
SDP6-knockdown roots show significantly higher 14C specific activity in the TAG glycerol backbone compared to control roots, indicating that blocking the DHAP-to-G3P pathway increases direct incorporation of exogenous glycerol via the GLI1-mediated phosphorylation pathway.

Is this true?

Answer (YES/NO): NO